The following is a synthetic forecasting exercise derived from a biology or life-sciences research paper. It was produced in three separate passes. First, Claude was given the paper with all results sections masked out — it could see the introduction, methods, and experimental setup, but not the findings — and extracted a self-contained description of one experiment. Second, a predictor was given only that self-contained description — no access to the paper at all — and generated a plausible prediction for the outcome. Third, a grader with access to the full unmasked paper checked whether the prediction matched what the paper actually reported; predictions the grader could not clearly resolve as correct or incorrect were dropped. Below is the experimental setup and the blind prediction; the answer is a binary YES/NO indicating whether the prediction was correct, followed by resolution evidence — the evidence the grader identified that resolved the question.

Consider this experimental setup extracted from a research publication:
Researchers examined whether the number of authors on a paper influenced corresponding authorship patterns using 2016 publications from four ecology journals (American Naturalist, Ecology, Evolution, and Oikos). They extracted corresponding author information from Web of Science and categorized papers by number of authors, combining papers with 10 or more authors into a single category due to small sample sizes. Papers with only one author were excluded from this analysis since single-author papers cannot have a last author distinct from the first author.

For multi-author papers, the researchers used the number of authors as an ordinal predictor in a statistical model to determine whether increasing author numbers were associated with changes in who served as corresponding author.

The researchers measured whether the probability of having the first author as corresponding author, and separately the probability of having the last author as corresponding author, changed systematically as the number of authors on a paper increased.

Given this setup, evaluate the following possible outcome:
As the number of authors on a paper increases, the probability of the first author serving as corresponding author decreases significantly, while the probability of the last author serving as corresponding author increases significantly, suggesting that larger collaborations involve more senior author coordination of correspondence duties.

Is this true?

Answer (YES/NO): NO